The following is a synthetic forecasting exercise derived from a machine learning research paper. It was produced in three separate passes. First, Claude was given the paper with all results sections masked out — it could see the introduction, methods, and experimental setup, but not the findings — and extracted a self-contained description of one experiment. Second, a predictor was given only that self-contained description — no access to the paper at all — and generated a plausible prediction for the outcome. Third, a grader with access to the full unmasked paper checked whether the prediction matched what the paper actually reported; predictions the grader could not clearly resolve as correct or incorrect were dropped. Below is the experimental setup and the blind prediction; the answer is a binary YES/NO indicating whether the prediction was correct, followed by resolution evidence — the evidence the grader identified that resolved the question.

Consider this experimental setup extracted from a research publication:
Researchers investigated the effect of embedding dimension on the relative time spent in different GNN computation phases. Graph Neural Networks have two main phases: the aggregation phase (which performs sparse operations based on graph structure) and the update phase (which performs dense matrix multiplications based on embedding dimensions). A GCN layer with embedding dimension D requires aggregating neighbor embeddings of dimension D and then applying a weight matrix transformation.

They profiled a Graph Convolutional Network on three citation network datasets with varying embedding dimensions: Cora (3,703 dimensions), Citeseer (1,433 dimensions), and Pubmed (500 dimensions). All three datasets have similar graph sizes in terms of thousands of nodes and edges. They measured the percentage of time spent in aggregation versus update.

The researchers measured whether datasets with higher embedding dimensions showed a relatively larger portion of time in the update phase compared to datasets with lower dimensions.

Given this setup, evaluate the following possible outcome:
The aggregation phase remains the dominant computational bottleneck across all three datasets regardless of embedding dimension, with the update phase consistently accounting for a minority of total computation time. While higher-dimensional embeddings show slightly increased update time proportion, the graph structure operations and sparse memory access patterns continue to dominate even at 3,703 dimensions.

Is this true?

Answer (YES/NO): YES